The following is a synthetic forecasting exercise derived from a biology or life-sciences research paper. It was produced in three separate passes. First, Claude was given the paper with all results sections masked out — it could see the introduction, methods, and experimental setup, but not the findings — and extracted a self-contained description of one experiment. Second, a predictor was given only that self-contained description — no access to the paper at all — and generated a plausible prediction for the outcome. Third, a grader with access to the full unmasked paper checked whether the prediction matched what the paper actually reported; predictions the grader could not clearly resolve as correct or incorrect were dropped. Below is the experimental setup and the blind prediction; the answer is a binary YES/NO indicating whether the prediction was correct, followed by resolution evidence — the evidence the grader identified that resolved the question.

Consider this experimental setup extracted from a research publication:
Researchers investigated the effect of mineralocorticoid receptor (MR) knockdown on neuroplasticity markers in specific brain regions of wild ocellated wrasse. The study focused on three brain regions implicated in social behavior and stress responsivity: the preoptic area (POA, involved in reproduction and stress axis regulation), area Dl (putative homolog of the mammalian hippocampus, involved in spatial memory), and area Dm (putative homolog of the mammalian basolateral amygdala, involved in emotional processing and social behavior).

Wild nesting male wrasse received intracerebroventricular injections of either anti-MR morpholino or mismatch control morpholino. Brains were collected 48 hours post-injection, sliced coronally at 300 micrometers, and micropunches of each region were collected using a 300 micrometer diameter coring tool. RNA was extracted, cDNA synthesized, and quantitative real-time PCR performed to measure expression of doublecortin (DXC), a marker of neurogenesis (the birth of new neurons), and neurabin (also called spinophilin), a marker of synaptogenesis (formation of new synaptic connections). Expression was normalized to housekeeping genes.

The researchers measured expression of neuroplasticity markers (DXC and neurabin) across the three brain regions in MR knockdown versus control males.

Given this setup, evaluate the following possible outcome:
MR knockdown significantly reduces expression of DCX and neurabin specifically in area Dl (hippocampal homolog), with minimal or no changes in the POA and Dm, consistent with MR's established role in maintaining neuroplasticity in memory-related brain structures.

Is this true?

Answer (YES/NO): NO